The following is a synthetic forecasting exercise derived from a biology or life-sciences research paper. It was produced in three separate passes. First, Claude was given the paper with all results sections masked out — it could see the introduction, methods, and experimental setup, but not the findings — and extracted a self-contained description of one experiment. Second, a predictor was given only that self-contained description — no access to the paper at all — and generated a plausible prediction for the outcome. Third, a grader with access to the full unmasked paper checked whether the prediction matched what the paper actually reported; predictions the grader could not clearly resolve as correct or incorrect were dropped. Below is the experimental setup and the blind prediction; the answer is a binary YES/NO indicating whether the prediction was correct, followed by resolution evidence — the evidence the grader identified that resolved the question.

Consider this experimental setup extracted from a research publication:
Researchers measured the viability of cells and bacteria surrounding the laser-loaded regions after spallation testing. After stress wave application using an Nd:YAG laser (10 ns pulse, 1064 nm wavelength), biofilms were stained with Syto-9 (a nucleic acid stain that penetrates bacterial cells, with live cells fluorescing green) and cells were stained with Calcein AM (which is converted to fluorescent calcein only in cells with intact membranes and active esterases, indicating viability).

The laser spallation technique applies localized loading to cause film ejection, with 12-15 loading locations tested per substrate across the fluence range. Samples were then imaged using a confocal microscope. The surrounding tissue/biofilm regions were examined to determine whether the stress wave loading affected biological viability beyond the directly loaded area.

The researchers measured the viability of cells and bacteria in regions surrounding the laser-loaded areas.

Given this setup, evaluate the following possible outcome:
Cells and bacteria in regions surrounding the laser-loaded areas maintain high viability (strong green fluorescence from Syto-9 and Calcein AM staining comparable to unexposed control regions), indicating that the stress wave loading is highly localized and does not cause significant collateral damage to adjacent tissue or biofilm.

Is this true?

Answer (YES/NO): YES